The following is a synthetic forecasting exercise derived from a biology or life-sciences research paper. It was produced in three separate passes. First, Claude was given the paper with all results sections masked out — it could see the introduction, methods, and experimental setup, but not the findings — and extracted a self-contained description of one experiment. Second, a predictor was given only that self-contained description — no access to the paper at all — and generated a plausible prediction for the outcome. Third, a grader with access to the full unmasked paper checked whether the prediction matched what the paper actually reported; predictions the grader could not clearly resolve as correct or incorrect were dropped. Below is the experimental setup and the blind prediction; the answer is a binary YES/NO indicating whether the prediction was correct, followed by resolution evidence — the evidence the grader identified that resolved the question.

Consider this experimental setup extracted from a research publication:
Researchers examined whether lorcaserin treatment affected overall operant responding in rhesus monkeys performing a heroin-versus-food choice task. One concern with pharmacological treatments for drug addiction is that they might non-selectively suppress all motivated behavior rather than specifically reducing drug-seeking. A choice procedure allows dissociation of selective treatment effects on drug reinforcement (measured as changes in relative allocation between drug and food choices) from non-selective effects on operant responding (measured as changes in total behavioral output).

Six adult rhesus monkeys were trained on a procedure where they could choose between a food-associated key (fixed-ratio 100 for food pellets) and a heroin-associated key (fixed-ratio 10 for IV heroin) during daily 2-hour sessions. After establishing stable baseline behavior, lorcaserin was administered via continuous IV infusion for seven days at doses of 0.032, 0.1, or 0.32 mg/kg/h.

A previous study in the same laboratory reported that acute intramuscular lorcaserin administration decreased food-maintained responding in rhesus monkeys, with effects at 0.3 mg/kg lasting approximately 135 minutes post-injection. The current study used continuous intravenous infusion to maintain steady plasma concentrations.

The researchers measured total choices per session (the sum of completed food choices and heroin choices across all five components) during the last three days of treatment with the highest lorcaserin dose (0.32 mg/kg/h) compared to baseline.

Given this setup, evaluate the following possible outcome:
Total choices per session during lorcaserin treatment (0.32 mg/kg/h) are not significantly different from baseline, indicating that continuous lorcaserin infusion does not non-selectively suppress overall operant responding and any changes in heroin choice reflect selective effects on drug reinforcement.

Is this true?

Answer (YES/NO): YES